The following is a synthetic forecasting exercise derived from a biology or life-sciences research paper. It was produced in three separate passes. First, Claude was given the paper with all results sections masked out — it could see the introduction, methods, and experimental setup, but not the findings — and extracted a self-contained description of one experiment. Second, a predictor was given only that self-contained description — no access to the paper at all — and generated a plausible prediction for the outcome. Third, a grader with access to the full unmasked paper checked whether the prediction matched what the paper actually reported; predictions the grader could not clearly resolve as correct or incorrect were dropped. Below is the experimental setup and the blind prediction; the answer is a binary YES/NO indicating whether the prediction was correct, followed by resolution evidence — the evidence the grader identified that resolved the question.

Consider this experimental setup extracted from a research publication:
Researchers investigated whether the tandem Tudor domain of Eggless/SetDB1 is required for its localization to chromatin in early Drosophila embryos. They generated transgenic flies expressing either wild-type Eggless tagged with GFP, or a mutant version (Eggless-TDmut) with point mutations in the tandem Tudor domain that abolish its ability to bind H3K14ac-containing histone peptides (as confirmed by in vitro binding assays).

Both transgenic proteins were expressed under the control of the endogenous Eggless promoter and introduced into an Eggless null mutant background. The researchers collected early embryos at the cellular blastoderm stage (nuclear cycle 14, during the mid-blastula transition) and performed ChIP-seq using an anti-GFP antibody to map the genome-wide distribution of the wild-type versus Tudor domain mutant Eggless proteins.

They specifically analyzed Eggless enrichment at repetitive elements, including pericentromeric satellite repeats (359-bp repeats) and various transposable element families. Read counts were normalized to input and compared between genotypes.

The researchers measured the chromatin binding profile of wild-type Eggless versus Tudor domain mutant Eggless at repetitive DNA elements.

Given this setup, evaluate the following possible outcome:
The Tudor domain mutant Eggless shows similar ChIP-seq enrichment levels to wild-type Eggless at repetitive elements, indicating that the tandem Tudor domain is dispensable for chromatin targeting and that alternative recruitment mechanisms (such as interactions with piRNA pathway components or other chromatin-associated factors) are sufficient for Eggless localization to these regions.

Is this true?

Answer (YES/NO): NO